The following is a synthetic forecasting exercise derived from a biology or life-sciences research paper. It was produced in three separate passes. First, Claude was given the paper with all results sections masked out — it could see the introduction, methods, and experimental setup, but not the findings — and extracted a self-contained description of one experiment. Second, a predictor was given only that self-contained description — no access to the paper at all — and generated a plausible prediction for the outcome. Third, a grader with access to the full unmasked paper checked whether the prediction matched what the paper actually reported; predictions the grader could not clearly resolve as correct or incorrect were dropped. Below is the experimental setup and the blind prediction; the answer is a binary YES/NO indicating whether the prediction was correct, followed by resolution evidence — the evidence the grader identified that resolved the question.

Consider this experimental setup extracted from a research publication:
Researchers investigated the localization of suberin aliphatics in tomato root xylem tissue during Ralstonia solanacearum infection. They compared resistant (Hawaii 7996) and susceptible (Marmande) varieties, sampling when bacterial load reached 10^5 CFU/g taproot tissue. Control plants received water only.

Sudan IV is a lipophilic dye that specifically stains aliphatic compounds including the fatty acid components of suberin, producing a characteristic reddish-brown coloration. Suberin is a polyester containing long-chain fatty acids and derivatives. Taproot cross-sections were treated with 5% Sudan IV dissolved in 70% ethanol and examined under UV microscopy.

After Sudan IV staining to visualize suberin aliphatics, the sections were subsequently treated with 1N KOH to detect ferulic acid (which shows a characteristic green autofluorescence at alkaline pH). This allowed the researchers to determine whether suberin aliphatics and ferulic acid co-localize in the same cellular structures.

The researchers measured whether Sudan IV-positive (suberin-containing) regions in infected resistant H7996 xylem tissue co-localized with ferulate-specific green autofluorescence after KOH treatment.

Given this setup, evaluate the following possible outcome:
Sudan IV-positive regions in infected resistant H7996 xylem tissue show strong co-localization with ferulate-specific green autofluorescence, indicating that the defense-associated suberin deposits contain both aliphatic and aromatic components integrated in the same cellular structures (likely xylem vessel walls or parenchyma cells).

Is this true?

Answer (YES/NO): NO